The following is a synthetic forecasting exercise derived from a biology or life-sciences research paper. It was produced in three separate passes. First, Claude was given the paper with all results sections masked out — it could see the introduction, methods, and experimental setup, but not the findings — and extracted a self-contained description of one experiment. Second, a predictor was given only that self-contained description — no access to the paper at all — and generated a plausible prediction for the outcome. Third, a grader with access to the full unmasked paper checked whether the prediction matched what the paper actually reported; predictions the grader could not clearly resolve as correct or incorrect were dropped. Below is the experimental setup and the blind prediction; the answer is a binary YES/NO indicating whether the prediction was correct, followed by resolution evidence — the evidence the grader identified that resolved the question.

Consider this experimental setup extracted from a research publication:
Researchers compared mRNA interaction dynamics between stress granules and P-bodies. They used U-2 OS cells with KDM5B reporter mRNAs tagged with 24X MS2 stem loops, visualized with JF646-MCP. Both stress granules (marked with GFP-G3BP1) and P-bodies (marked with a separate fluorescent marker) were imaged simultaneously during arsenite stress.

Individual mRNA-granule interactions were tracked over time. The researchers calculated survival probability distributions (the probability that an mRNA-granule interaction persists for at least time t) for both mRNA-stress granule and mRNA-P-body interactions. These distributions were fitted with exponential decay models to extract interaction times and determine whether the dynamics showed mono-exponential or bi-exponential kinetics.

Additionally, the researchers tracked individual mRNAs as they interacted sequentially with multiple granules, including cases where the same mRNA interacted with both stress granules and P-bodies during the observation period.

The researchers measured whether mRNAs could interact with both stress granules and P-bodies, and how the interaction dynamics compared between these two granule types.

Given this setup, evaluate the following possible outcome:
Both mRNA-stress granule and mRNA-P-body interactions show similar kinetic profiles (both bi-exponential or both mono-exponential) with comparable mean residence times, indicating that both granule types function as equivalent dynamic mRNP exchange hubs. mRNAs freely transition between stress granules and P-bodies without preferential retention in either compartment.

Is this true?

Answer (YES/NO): NO